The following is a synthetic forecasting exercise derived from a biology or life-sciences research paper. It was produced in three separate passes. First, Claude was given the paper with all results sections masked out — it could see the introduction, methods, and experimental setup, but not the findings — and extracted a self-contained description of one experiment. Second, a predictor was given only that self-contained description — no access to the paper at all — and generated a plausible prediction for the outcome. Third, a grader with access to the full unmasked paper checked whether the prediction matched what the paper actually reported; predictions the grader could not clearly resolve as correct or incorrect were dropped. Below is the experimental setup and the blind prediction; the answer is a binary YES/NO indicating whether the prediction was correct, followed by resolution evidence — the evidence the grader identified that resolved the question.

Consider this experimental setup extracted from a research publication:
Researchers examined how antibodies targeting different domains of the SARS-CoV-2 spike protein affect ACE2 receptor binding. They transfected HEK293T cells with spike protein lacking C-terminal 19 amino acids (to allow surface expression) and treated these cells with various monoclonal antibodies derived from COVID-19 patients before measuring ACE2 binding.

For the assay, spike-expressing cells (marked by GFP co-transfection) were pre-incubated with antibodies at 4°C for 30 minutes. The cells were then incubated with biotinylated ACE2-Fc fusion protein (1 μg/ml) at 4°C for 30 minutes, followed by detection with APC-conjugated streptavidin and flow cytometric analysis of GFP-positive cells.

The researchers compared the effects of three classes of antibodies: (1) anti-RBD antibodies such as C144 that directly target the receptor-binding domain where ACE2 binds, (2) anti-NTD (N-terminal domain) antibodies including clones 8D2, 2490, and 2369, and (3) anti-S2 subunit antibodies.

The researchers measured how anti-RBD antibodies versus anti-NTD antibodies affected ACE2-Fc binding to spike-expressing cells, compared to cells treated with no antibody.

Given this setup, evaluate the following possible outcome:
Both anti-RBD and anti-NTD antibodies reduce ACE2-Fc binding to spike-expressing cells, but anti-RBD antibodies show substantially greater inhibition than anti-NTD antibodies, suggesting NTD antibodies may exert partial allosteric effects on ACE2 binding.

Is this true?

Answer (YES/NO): NO